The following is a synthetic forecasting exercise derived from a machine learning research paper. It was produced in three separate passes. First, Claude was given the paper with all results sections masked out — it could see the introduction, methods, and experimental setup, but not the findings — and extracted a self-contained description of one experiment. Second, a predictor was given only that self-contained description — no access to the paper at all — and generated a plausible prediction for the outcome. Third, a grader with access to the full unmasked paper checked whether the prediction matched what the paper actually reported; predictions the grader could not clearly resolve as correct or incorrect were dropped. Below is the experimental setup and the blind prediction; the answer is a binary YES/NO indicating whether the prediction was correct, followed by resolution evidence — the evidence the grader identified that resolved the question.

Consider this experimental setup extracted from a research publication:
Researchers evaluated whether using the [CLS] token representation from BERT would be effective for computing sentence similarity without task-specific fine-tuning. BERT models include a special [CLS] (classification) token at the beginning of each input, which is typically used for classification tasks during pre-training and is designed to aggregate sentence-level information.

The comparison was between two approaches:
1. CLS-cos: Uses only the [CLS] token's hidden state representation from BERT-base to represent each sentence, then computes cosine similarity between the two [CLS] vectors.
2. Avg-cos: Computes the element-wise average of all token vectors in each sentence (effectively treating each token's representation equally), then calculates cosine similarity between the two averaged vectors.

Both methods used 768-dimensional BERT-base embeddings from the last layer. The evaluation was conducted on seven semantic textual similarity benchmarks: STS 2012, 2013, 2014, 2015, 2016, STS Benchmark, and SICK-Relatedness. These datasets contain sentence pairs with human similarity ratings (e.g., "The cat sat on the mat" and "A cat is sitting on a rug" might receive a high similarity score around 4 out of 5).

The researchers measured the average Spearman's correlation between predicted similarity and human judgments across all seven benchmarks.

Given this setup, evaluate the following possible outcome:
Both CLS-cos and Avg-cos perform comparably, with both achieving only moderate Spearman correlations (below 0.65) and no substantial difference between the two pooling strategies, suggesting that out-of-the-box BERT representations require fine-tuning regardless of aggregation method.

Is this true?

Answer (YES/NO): NO